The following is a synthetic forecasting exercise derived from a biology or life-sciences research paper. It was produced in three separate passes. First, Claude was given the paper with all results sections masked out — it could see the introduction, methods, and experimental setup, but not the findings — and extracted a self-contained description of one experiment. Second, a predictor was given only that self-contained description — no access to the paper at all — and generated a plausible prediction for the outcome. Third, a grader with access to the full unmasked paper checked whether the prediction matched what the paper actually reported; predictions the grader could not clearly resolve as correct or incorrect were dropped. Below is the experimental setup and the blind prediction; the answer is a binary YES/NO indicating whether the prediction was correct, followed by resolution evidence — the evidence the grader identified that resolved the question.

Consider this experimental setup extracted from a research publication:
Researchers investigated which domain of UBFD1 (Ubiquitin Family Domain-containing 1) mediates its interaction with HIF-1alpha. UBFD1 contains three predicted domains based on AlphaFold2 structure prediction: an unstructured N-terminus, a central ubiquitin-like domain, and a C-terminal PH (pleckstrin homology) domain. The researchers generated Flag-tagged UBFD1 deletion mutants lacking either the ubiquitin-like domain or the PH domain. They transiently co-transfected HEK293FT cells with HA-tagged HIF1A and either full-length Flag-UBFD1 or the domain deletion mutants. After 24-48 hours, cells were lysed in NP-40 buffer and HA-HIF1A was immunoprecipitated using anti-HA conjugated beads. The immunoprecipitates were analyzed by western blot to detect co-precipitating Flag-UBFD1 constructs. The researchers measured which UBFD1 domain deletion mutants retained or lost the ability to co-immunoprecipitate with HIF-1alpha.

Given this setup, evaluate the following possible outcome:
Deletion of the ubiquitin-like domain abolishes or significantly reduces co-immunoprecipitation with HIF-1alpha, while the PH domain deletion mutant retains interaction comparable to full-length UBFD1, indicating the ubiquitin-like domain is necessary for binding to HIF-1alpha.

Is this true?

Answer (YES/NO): NO